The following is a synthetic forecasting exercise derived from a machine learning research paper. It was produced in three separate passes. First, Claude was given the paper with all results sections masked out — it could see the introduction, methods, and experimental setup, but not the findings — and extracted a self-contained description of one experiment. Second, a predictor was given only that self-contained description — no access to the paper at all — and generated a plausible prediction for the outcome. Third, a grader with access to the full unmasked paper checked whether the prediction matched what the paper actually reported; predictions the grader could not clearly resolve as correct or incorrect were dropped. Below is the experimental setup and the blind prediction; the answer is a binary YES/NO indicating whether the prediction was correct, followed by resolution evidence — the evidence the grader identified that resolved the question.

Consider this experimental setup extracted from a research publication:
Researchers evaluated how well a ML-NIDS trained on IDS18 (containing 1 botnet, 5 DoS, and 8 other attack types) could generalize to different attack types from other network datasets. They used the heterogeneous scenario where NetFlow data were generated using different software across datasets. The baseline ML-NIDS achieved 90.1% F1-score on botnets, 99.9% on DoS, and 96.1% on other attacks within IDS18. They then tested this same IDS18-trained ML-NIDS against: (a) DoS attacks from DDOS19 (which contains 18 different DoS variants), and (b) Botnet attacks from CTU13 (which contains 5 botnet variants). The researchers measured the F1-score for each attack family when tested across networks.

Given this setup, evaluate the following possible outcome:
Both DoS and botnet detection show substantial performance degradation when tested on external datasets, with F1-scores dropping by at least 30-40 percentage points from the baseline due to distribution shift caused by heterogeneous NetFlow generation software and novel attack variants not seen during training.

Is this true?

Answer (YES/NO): YES